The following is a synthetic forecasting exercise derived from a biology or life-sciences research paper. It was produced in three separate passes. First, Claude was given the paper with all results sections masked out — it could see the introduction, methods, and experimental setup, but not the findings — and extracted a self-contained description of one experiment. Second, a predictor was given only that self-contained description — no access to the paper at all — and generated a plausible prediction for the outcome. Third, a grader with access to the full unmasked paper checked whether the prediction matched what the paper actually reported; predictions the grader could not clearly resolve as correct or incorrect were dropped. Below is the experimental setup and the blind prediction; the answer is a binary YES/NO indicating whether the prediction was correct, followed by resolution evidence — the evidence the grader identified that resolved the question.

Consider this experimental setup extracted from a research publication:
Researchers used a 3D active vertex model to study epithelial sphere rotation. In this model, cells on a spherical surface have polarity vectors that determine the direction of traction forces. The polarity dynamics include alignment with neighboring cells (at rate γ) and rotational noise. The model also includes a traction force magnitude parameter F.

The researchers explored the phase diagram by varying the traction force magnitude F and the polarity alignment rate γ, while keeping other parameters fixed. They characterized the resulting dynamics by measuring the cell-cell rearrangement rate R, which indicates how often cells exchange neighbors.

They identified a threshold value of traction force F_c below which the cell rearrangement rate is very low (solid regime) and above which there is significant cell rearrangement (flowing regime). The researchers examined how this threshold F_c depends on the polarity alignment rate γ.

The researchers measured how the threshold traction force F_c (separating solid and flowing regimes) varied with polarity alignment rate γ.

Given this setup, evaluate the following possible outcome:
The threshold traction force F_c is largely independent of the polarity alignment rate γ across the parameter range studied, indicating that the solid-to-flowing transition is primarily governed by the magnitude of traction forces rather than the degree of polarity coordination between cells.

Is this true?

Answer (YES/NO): NO